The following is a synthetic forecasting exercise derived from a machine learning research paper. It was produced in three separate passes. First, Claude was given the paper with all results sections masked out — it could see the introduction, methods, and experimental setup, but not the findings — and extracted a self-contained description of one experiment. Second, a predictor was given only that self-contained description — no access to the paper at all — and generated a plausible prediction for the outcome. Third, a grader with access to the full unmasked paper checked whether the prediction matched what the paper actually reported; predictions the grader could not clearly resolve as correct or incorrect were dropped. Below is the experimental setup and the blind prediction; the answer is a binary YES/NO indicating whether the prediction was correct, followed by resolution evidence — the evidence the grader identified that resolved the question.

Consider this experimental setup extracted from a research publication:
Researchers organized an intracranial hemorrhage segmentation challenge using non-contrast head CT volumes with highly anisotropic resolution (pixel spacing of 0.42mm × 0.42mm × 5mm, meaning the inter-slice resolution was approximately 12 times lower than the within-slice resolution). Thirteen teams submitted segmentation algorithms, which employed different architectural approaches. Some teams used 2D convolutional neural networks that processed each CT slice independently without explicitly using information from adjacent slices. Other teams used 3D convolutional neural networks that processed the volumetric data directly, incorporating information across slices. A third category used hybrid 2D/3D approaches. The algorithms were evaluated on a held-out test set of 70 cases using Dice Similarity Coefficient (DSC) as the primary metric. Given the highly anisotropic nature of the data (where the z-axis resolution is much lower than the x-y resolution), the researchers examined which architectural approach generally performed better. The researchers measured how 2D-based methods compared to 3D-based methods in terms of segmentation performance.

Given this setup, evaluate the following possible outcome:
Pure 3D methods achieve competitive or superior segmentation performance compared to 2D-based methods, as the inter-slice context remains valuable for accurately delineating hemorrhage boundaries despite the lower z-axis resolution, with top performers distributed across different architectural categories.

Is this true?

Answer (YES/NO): YES